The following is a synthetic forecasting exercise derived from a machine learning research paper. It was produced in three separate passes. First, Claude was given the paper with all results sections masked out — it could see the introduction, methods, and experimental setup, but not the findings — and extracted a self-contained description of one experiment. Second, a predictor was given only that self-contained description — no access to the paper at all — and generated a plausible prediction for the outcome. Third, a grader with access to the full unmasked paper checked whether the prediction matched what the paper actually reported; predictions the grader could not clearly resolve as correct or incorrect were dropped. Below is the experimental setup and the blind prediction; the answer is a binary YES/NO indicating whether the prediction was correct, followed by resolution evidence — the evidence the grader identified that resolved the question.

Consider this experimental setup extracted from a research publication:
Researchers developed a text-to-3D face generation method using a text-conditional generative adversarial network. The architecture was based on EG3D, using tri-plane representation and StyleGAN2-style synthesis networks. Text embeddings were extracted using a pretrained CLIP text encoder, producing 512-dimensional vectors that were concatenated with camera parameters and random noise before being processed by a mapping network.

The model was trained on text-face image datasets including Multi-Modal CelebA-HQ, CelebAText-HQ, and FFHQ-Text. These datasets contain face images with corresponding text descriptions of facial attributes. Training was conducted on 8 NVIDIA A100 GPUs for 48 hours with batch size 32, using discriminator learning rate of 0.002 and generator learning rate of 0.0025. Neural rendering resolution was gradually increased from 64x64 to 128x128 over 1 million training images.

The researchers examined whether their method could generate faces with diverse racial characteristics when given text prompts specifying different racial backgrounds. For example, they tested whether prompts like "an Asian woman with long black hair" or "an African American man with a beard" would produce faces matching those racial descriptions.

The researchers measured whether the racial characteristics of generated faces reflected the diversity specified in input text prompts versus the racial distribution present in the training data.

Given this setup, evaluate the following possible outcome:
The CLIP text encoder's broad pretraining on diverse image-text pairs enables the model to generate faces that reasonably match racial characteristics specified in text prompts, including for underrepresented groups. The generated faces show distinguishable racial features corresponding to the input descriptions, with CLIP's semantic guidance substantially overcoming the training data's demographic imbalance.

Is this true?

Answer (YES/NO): NO